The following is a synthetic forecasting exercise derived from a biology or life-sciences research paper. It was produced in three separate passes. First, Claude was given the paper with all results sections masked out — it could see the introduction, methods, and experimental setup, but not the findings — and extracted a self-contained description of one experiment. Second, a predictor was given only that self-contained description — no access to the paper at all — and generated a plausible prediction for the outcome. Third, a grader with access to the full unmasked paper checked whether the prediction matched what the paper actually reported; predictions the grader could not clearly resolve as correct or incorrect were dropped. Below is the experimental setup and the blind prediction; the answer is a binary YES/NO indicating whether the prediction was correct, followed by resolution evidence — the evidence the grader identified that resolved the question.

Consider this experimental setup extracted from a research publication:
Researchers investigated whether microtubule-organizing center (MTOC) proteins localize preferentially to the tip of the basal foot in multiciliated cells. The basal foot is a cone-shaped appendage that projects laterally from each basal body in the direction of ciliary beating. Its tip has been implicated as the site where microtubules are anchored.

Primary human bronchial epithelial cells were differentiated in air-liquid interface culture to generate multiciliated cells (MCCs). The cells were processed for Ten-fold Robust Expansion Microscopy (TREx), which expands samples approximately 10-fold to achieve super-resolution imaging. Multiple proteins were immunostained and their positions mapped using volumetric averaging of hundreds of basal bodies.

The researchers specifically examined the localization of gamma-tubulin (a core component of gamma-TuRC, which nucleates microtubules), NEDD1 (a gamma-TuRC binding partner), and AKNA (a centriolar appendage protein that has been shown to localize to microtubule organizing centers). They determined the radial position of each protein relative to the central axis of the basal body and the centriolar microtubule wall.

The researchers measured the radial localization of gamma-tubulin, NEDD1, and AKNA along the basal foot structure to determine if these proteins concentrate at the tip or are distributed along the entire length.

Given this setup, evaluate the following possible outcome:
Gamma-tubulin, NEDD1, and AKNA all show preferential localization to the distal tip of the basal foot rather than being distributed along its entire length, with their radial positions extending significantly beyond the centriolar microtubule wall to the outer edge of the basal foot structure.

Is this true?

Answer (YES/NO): YES